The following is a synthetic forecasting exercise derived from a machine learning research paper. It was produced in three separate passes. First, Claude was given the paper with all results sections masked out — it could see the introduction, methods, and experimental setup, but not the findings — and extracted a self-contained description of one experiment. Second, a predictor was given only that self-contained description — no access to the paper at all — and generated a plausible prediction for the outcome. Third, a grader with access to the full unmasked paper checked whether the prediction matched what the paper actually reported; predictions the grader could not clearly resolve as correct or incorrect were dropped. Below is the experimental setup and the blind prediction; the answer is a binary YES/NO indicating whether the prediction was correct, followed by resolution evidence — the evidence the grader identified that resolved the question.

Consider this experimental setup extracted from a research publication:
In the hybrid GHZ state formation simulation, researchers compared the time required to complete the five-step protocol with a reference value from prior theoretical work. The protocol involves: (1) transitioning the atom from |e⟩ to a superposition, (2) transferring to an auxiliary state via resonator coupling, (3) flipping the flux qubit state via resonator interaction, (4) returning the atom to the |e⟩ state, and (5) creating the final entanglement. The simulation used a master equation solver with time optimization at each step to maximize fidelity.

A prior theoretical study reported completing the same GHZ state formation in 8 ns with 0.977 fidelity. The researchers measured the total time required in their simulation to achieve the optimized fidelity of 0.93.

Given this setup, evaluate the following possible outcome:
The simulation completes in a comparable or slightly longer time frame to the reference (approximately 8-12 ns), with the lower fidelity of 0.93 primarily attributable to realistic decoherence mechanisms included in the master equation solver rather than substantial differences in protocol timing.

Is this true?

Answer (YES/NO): NO